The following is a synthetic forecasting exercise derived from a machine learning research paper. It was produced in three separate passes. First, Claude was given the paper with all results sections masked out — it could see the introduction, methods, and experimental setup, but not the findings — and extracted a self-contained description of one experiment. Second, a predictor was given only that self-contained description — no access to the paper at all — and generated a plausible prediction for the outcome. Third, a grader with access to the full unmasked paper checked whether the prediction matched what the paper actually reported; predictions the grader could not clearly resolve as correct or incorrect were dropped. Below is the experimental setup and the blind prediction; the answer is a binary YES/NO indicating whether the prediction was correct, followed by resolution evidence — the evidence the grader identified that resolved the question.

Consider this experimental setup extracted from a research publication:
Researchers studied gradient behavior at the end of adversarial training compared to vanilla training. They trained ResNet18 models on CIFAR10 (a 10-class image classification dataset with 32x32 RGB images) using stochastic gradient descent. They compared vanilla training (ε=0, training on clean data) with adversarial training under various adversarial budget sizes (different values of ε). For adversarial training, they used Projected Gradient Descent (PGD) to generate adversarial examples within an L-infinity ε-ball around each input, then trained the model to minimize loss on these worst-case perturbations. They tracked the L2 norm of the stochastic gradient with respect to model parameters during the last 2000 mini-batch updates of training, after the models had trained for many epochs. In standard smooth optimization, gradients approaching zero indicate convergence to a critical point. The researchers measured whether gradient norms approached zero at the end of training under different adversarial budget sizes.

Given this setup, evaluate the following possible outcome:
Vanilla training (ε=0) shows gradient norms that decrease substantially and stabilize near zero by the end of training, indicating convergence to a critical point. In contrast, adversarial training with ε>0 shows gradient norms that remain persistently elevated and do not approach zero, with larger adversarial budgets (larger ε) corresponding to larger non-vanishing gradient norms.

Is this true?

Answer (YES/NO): YES